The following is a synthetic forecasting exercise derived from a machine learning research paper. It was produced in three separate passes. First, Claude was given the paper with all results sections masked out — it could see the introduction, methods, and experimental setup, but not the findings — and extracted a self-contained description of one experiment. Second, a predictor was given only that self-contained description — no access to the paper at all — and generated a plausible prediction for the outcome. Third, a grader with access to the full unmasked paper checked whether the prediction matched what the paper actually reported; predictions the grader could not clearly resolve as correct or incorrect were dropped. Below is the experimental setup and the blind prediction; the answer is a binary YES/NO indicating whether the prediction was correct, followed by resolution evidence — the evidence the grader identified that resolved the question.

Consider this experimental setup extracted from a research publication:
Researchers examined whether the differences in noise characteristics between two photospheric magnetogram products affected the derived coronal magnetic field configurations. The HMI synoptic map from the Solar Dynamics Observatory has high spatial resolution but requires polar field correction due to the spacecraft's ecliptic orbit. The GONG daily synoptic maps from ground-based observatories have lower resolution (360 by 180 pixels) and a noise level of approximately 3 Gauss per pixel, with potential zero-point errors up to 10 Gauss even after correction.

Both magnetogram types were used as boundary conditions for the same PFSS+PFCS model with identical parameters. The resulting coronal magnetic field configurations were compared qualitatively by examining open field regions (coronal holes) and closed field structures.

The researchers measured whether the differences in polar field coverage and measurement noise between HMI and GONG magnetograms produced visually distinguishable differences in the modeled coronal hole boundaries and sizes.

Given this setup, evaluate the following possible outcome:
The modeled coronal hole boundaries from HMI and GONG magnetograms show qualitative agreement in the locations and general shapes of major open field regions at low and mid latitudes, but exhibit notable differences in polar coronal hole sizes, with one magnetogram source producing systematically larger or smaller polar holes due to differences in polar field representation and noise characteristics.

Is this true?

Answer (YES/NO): NO